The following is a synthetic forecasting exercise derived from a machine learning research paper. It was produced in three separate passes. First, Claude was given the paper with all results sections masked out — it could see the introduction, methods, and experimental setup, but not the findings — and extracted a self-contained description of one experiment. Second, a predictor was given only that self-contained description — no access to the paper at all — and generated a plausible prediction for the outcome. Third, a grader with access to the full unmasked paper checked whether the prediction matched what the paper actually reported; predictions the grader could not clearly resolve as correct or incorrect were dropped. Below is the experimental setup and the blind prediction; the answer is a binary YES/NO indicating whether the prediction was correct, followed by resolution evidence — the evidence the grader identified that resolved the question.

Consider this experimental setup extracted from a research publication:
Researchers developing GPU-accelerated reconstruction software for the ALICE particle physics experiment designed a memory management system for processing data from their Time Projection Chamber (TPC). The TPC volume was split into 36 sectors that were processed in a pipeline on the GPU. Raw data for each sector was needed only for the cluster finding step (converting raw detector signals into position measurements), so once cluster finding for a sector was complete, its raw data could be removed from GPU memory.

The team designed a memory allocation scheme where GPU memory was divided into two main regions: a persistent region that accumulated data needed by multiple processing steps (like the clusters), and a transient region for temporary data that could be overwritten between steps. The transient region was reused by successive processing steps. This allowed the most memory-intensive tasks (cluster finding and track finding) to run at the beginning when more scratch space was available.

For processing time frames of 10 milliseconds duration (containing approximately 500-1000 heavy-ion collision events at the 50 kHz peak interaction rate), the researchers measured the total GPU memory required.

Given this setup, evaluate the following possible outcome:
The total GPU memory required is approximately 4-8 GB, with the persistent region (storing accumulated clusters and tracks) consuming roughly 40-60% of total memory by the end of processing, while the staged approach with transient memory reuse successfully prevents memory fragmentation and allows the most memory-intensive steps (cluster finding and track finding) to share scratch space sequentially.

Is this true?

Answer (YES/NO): NO